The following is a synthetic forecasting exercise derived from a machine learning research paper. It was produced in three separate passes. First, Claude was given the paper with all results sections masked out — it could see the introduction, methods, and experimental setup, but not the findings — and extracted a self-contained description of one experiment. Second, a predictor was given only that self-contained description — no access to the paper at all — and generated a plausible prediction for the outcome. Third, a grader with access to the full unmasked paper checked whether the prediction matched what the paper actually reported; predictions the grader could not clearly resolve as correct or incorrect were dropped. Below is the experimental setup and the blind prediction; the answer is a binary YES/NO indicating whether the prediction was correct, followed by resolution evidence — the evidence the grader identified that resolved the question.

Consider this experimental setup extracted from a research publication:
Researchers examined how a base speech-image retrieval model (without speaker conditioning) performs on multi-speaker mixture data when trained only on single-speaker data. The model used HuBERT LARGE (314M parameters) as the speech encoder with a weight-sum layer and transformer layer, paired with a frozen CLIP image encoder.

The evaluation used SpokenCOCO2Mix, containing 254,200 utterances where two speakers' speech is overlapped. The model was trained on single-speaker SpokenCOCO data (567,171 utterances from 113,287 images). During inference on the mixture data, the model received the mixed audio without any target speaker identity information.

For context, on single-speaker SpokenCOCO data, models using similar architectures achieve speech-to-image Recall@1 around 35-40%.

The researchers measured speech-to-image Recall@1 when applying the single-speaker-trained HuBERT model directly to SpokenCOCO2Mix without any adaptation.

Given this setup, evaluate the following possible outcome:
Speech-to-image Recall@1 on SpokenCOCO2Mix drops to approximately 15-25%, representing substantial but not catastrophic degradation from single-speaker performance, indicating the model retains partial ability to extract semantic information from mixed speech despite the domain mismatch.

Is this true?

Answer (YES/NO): NO